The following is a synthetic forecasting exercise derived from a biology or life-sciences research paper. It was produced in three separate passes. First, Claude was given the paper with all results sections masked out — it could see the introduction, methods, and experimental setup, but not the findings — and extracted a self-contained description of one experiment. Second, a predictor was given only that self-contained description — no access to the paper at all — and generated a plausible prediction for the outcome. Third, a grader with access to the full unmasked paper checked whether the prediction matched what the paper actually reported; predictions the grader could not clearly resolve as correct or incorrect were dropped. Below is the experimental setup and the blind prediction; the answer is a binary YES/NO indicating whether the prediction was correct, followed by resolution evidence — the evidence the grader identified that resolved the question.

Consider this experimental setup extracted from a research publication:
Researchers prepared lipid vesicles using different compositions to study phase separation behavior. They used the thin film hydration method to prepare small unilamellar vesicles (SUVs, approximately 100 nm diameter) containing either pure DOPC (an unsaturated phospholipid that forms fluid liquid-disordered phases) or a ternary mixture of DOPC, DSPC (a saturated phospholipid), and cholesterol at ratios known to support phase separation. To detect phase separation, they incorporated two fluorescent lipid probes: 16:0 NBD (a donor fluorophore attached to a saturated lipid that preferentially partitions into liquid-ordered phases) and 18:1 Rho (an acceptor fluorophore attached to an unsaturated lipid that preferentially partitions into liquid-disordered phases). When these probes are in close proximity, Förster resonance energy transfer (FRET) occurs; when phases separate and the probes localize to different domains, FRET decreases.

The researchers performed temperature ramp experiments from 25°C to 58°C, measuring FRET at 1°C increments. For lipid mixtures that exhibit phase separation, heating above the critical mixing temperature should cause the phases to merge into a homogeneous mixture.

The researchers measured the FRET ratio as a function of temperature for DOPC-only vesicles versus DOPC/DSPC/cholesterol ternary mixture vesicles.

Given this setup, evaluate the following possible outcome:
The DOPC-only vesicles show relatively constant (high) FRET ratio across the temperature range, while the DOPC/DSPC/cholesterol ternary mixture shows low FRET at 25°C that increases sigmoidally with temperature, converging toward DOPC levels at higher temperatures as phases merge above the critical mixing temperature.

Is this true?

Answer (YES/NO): NO